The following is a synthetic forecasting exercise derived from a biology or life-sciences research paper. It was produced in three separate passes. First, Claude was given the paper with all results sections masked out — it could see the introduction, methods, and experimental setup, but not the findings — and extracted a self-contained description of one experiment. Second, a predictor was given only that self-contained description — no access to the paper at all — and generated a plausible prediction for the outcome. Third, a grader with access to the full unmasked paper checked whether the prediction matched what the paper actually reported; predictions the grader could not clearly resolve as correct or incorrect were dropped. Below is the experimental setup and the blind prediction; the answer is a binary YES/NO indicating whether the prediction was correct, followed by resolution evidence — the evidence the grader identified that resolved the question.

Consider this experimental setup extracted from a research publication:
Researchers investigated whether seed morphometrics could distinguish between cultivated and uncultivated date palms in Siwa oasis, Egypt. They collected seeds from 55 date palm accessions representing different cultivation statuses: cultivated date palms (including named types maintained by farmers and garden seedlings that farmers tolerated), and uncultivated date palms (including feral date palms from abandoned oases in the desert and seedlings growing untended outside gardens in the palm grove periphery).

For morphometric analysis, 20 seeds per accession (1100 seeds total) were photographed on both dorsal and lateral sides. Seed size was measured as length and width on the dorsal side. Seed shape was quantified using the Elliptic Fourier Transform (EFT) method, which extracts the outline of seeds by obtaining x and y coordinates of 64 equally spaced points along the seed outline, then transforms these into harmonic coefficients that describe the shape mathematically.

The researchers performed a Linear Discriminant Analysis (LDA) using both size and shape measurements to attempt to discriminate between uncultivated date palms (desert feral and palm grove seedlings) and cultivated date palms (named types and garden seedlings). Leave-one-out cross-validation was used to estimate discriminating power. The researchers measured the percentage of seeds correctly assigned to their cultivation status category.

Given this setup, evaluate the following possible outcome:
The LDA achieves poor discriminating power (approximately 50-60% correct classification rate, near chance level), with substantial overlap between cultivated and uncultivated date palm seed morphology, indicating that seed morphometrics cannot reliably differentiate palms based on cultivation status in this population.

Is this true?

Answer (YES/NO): NO